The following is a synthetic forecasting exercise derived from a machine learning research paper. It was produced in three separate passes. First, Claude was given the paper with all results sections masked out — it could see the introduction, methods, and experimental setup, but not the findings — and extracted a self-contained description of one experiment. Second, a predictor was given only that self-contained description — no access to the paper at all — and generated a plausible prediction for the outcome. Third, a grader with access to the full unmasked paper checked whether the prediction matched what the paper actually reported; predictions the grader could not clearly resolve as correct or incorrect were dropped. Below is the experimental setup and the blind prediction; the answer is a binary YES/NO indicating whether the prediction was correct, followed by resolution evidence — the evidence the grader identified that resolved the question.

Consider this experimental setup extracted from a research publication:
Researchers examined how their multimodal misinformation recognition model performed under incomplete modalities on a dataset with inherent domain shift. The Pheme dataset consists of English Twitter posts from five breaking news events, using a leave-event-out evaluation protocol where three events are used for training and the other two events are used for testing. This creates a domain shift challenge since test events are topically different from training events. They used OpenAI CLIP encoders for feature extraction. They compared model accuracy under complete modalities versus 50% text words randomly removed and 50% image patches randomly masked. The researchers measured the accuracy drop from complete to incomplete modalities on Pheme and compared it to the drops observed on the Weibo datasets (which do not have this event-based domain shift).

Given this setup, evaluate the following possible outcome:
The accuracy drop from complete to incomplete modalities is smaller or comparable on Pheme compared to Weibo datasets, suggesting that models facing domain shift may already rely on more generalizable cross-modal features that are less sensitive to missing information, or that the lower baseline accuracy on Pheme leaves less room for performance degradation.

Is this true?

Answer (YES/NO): NO